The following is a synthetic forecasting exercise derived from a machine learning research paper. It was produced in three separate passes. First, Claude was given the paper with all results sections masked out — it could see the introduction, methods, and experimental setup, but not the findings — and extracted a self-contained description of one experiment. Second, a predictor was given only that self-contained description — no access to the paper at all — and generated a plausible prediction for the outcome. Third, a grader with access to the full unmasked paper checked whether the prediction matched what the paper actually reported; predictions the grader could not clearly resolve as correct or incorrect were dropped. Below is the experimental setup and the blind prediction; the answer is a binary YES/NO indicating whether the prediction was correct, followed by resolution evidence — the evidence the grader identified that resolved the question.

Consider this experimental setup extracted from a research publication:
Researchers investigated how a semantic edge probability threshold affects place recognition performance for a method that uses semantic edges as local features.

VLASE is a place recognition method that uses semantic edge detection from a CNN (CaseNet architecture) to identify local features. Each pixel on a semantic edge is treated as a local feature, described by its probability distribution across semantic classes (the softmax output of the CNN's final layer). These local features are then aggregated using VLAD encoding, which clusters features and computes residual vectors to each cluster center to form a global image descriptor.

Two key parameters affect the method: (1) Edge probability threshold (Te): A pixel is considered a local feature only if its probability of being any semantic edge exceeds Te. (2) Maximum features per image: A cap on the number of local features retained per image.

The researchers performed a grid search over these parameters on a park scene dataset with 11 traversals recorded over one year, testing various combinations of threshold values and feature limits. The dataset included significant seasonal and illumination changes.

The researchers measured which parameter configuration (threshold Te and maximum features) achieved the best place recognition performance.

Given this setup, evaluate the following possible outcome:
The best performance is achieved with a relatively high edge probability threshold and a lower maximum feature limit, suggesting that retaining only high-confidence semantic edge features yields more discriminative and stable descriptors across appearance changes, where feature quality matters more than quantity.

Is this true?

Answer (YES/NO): NO